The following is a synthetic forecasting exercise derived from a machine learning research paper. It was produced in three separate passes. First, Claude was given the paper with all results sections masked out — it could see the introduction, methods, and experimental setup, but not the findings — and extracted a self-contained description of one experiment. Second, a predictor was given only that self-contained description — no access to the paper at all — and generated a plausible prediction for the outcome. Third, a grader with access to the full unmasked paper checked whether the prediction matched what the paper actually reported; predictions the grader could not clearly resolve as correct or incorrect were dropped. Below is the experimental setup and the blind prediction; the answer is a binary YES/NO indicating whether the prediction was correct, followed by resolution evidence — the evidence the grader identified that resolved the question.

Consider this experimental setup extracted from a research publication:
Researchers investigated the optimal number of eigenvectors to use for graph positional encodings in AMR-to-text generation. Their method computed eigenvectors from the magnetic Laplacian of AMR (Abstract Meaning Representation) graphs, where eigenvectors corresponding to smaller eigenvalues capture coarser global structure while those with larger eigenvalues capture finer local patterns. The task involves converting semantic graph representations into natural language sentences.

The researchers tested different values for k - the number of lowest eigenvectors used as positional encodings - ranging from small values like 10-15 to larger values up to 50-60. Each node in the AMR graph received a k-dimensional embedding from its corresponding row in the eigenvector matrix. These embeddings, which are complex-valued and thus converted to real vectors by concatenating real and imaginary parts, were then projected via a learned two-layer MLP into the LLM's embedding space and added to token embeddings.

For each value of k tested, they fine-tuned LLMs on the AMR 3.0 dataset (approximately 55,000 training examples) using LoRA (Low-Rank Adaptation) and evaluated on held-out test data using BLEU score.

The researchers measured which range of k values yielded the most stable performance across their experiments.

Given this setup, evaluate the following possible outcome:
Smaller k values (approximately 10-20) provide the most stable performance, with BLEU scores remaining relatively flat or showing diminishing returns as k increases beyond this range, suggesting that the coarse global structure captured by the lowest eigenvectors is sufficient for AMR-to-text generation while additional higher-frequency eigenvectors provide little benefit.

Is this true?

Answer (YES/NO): NO